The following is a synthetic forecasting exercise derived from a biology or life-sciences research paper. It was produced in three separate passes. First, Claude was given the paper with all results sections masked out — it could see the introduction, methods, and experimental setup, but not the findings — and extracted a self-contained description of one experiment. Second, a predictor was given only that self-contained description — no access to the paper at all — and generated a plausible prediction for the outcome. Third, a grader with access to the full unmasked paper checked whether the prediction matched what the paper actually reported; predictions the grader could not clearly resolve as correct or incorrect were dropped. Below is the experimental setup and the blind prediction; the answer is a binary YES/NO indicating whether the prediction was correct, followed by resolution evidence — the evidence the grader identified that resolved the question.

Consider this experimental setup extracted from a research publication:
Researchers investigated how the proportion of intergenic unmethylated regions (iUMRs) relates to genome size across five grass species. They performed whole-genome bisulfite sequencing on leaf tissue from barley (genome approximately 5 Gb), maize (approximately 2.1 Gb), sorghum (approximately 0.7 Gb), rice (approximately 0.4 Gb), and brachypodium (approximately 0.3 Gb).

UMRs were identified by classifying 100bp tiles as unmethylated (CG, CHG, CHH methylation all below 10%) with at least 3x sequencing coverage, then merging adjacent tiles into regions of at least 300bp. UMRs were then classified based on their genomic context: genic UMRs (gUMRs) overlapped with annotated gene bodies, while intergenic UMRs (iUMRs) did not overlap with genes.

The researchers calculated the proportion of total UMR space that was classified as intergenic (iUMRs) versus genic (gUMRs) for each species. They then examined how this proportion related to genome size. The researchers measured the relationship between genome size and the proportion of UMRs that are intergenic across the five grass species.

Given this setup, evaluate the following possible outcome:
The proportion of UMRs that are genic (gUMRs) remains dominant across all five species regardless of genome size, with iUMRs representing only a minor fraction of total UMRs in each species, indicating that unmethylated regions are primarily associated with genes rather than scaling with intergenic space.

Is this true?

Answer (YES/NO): NO